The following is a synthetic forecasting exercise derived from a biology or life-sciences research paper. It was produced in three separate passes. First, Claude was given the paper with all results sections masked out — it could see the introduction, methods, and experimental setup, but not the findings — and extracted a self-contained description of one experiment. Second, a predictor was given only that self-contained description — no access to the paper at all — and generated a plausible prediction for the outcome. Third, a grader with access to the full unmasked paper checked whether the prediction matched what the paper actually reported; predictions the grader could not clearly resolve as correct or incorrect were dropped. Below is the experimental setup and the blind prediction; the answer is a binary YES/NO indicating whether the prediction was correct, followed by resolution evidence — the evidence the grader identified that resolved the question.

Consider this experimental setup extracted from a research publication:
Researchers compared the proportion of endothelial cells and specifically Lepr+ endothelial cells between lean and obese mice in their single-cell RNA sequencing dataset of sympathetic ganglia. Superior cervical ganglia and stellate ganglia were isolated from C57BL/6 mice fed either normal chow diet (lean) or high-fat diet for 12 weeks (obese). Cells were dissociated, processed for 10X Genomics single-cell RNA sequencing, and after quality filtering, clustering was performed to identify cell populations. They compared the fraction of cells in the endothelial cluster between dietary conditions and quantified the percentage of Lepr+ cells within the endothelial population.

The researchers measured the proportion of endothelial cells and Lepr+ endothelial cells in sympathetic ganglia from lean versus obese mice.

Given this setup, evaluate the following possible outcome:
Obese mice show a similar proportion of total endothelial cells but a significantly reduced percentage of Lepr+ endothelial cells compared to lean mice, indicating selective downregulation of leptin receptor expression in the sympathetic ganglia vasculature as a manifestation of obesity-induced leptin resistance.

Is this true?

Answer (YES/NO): NO